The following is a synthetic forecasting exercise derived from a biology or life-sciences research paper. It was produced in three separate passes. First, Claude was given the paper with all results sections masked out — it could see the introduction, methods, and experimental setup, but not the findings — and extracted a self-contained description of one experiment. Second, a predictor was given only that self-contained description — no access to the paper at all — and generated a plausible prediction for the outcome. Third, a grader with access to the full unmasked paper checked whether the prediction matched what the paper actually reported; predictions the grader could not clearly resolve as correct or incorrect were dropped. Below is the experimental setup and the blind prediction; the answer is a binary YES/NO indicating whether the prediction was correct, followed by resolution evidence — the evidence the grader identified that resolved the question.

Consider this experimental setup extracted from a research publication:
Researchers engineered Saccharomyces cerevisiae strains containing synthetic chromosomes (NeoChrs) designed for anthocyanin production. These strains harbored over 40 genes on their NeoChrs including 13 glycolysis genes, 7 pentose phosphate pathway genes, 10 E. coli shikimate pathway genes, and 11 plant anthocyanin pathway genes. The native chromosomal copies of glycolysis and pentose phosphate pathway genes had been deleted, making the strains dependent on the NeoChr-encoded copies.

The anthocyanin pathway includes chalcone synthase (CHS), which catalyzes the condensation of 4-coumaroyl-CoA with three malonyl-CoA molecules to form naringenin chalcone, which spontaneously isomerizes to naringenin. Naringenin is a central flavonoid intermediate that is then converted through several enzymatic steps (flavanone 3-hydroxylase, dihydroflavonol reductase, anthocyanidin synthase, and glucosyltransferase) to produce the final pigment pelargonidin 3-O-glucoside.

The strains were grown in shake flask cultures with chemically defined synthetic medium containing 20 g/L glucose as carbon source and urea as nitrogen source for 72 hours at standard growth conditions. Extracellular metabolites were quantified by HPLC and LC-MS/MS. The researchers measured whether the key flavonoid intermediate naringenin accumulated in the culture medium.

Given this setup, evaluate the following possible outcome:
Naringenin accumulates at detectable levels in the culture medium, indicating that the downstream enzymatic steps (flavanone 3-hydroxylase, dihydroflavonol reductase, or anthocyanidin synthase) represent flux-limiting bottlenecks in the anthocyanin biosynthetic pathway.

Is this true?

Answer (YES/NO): NO